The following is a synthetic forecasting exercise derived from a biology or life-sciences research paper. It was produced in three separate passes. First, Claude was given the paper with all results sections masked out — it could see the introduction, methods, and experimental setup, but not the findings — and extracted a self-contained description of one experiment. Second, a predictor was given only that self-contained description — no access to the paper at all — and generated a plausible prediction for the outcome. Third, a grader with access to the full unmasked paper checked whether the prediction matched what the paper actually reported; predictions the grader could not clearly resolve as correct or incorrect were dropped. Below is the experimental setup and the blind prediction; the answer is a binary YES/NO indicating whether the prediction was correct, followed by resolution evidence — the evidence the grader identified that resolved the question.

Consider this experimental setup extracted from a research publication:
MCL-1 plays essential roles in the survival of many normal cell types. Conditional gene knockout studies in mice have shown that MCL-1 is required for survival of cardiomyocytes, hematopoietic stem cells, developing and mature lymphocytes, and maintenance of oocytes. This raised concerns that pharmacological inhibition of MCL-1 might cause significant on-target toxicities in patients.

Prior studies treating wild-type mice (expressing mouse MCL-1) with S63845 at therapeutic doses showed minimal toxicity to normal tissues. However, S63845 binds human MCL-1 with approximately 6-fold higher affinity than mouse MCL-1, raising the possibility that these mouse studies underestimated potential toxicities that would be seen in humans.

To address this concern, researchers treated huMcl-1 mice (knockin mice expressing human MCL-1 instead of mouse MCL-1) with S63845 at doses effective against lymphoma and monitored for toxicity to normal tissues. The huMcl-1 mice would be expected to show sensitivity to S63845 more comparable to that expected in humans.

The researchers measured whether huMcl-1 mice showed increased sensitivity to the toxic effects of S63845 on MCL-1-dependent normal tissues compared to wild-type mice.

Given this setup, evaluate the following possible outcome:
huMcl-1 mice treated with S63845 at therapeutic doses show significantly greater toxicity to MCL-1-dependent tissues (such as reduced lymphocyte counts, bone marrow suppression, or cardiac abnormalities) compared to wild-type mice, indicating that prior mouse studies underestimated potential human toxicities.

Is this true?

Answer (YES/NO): NO